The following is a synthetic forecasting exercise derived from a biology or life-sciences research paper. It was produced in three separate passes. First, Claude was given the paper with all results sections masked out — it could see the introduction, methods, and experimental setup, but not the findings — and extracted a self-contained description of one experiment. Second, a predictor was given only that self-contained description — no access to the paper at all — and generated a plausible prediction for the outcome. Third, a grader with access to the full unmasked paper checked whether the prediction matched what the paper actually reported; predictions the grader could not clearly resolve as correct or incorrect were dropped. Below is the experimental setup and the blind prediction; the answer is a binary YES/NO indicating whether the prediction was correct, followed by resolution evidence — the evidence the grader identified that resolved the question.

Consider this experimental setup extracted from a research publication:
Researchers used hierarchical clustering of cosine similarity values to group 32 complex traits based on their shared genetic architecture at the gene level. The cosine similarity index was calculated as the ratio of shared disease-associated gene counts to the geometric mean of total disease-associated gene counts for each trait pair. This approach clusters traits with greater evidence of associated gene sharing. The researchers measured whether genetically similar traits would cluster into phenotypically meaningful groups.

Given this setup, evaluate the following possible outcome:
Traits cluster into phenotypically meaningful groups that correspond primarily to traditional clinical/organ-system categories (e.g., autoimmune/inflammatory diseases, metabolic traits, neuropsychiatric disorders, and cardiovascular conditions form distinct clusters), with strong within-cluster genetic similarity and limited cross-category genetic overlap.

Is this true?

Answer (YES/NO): NO